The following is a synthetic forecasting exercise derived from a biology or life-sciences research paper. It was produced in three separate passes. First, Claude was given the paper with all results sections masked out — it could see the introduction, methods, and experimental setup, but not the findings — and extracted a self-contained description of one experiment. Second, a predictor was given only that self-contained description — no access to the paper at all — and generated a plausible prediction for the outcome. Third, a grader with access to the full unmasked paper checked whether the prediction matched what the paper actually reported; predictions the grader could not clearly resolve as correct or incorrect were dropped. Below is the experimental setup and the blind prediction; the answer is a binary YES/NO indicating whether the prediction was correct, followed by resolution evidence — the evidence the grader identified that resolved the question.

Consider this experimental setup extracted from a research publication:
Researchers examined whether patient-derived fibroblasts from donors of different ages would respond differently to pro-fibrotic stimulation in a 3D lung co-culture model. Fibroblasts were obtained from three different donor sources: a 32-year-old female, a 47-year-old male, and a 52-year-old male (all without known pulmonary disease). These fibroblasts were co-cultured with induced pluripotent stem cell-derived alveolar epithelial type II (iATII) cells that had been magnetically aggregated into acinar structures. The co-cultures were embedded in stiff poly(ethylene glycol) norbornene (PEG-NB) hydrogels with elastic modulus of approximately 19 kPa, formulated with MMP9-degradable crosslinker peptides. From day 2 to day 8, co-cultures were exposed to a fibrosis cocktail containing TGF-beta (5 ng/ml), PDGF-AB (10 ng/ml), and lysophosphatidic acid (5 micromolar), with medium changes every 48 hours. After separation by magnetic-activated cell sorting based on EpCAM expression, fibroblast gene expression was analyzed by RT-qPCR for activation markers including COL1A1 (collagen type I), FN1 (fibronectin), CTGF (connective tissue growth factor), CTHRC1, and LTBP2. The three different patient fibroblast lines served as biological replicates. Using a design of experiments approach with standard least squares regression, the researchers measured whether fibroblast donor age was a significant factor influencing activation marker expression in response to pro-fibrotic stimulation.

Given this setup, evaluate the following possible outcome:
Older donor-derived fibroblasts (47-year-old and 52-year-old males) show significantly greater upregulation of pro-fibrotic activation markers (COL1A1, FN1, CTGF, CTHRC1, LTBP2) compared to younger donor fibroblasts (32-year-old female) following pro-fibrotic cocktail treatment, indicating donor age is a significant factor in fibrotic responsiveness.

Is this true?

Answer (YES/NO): NO